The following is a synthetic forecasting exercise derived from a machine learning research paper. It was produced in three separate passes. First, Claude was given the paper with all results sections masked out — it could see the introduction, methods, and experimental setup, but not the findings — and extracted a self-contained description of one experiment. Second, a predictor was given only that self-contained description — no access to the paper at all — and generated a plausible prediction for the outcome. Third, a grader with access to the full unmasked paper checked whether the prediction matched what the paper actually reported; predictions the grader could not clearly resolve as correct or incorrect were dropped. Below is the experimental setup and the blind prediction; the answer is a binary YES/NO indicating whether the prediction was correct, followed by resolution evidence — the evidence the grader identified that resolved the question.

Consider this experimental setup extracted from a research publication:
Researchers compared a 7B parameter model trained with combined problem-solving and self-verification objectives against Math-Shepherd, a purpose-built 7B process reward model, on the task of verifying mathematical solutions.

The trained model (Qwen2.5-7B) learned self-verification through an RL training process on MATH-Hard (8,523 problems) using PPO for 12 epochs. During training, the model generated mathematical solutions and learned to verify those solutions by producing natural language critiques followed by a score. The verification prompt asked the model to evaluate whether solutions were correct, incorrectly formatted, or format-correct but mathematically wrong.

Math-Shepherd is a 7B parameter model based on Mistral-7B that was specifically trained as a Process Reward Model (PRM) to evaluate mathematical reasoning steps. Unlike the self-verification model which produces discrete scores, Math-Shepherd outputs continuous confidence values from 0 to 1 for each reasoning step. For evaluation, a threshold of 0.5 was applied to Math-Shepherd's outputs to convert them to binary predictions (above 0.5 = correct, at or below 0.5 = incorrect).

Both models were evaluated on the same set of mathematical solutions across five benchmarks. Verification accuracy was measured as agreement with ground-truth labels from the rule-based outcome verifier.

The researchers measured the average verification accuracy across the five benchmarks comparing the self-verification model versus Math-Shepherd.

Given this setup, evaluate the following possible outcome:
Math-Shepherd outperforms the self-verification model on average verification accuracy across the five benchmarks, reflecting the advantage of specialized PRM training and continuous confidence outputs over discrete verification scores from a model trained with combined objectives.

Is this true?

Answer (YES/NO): NO